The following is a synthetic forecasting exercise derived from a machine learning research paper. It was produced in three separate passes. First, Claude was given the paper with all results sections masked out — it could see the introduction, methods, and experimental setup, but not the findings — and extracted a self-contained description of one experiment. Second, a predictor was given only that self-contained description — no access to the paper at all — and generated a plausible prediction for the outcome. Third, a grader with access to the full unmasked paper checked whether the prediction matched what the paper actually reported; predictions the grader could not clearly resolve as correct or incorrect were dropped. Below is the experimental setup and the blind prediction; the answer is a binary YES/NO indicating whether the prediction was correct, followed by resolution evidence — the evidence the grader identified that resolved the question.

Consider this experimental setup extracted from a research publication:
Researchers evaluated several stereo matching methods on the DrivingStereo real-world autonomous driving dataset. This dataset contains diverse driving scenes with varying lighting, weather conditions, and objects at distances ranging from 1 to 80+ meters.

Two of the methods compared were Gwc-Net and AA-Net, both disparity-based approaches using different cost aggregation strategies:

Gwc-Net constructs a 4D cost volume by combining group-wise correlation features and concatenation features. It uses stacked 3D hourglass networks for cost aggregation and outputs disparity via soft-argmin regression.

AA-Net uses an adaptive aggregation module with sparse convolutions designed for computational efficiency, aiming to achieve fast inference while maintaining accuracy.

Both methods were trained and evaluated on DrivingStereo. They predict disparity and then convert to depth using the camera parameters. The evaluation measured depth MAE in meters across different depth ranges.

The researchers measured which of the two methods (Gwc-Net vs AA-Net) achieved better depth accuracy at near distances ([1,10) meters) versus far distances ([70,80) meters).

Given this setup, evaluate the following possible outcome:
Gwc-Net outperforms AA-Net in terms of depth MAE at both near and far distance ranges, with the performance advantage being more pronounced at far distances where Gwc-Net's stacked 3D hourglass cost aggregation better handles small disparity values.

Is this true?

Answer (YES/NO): YES